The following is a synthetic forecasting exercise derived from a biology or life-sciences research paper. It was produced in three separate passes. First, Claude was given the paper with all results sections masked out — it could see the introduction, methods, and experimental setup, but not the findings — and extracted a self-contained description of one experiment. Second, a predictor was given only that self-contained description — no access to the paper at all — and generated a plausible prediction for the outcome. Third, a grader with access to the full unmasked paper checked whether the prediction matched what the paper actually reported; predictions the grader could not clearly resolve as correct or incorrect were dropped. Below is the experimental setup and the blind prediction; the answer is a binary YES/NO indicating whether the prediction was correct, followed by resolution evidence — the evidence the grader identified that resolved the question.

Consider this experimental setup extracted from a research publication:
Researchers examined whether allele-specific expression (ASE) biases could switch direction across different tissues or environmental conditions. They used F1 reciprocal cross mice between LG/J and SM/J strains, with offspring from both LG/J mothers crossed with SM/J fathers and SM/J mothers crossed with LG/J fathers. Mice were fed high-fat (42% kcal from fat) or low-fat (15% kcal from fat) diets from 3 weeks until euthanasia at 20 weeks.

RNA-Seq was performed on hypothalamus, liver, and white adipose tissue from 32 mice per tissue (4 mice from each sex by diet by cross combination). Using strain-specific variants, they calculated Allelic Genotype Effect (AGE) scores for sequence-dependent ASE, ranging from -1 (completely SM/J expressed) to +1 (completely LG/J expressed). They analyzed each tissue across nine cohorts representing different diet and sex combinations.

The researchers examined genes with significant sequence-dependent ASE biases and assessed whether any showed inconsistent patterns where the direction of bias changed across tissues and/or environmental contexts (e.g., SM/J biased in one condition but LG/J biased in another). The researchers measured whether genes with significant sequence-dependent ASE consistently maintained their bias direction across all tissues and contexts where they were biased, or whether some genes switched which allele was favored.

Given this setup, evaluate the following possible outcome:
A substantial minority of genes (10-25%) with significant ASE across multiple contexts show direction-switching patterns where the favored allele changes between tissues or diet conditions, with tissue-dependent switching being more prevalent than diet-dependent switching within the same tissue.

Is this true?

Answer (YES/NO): NO